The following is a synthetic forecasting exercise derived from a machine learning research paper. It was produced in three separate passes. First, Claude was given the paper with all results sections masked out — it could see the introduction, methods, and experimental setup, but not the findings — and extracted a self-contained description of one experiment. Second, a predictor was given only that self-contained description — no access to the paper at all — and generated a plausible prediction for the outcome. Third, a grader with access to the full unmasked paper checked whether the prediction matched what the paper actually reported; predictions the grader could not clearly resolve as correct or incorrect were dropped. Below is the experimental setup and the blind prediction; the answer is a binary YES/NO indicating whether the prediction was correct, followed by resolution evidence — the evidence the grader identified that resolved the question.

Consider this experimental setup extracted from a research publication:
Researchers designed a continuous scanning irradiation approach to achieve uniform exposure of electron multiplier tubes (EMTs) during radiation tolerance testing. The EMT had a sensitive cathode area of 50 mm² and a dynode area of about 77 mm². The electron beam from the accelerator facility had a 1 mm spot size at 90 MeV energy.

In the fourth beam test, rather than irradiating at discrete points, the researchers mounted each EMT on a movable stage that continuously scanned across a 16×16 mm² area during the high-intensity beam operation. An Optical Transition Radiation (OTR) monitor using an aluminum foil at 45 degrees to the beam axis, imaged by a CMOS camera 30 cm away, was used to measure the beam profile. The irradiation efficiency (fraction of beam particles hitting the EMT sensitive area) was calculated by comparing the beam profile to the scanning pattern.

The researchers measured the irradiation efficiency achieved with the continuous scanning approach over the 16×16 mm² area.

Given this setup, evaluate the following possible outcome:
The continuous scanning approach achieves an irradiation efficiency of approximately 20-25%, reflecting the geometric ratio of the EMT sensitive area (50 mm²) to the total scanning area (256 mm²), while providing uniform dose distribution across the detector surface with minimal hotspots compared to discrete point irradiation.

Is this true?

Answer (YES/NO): NO